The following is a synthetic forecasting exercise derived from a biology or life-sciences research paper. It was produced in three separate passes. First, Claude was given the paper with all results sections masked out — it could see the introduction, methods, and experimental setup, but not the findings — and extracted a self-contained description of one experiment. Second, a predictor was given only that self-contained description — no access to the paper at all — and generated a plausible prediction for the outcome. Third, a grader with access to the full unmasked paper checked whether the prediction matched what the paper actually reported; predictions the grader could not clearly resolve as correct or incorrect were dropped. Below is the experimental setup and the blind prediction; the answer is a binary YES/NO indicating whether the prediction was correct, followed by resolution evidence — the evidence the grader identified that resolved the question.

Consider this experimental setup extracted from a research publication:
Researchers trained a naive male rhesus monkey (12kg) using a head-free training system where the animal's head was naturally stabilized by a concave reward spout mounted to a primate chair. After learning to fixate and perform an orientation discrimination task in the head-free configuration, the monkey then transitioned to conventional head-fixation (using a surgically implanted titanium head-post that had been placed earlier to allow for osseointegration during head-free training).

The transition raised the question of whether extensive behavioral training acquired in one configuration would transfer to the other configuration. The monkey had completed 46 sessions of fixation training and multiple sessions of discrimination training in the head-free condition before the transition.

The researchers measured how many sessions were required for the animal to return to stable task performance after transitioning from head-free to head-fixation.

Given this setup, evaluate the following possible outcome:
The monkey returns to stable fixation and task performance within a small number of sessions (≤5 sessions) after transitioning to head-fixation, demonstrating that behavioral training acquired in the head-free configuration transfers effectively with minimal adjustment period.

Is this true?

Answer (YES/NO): NO